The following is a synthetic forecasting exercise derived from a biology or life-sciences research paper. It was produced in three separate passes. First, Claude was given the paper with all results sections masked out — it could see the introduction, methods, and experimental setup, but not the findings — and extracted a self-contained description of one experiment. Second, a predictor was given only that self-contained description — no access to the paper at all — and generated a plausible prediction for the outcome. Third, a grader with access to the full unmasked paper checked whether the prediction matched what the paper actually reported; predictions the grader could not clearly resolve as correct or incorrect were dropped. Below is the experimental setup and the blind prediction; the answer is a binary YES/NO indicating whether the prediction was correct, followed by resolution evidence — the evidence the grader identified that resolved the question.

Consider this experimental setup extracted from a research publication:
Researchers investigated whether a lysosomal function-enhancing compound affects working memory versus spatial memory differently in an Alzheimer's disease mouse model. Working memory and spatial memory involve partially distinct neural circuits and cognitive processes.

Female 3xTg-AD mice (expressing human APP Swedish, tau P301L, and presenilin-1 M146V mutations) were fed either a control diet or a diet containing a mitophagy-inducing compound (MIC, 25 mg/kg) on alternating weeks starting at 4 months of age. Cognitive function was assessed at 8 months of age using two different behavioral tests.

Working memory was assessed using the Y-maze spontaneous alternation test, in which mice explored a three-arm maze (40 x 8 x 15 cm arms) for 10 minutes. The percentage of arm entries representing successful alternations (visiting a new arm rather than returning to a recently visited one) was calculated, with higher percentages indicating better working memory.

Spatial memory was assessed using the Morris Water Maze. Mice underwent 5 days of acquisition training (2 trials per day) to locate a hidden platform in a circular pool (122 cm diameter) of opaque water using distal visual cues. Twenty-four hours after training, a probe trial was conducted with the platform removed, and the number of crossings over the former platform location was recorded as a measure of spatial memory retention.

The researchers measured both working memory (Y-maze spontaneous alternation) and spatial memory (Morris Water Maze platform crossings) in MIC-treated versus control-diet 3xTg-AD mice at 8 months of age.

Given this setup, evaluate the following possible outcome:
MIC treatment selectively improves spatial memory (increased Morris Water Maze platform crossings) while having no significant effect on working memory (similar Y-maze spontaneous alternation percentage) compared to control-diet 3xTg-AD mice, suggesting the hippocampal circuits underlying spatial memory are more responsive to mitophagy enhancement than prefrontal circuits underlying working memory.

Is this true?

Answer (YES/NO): NO